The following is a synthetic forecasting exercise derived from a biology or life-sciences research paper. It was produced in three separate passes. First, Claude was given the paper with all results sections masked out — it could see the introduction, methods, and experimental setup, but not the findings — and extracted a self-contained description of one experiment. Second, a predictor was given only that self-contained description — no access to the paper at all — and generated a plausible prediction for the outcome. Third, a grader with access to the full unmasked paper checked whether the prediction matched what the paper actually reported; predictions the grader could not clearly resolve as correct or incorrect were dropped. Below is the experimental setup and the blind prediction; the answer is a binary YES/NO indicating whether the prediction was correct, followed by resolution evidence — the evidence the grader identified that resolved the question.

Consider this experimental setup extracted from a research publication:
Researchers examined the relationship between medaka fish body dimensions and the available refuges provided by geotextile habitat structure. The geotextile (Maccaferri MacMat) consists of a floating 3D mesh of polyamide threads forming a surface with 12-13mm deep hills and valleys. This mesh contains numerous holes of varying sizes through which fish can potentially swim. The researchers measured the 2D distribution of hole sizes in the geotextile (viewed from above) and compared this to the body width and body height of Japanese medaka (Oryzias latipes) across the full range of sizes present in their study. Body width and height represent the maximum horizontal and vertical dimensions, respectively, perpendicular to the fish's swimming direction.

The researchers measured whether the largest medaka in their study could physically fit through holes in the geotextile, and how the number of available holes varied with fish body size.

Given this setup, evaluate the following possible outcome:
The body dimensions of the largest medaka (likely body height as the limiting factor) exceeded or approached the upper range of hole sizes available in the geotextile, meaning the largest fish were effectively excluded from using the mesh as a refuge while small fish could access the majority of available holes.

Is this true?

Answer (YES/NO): NO